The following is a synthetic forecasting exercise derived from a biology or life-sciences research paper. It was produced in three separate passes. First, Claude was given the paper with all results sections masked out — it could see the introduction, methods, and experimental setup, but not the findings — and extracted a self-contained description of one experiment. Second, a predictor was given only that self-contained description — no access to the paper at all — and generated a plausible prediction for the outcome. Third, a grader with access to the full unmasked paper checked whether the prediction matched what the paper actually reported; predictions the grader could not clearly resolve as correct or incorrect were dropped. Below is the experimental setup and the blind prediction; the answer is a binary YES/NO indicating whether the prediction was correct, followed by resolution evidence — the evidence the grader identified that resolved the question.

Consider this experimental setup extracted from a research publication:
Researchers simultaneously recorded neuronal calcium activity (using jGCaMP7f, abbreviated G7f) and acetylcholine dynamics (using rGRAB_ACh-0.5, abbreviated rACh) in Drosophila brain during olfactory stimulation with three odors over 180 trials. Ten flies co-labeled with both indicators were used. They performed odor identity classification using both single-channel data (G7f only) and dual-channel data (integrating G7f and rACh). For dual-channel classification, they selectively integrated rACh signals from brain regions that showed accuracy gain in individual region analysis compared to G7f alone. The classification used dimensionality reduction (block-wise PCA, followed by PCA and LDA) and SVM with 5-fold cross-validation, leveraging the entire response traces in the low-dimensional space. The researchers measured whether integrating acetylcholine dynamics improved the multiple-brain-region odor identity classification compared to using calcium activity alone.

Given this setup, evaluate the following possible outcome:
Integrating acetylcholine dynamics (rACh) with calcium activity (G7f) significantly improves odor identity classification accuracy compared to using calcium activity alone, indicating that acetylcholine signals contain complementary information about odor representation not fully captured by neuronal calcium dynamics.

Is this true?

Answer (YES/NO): YES